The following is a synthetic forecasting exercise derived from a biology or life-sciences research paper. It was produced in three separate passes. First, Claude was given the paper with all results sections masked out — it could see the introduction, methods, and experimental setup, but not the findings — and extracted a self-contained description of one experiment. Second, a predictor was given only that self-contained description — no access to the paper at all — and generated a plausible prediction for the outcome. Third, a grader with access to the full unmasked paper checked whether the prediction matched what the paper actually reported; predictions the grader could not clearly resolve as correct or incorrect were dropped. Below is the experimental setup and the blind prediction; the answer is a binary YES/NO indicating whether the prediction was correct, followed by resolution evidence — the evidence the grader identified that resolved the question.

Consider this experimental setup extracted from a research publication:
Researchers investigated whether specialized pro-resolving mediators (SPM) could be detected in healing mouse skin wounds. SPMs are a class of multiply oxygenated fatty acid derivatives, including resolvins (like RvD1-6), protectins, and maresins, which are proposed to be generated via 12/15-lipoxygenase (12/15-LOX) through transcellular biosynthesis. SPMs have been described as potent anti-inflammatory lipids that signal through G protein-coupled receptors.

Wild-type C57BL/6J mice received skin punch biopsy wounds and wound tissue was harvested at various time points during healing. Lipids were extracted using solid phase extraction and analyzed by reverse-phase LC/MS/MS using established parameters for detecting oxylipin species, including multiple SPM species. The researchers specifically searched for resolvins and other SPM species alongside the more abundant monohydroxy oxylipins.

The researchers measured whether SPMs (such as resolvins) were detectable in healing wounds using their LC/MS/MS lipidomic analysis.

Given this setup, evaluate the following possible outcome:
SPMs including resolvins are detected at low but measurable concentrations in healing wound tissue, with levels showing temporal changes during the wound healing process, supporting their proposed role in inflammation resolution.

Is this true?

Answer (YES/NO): NO